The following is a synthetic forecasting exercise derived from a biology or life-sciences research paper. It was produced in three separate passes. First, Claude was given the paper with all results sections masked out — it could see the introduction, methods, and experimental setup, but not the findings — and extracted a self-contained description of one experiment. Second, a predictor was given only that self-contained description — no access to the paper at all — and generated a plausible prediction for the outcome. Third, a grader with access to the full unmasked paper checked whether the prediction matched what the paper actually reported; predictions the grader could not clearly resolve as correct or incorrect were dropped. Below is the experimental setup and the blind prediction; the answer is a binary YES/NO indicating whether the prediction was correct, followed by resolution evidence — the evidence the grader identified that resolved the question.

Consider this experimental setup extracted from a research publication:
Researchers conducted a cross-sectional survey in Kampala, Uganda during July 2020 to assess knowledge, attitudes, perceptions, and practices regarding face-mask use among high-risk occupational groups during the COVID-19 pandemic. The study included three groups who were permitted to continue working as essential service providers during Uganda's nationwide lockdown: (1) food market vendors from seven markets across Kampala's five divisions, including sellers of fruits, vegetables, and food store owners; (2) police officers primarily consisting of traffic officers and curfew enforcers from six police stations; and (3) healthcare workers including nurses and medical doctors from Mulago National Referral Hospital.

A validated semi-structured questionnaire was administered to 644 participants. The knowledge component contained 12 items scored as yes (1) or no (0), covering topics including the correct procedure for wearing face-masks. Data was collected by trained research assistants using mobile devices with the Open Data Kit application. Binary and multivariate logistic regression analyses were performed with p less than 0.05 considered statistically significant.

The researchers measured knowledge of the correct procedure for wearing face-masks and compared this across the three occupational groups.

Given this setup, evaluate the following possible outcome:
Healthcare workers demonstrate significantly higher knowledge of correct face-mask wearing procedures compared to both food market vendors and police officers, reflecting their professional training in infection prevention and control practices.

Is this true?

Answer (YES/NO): NO